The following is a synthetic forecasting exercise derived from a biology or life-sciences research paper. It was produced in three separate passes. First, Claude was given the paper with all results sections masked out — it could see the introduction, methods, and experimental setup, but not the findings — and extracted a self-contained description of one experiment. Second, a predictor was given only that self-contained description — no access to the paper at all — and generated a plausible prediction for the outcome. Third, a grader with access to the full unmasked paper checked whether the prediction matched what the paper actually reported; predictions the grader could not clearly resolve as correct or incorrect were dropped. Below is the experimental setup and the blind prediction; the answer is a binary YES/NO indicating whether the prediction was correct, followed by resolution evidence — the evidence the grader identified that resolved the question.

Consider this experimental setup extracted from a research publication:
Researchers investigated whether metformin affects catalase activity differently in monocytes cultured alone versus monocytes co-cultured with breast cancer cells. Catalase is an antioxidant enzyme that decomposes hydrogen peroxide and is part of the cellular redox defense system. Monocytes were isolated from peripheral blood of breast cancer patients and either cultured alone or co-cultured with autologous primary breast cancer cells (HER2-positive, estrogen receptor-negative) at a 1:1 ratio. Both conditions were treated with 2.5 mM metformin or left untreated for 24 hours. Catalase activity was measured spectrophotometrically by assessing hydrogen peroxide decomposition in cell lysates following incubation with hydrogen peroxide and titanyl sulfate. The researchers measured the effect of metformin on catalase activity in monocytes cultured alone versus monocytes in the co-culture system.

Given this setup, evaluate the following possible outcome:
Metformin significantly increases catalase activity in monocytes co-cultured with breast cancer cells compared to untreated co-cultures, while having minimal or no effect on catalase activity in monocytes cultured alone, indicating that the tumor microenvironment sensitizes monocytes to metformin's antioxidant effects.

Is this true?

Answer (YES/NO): YES